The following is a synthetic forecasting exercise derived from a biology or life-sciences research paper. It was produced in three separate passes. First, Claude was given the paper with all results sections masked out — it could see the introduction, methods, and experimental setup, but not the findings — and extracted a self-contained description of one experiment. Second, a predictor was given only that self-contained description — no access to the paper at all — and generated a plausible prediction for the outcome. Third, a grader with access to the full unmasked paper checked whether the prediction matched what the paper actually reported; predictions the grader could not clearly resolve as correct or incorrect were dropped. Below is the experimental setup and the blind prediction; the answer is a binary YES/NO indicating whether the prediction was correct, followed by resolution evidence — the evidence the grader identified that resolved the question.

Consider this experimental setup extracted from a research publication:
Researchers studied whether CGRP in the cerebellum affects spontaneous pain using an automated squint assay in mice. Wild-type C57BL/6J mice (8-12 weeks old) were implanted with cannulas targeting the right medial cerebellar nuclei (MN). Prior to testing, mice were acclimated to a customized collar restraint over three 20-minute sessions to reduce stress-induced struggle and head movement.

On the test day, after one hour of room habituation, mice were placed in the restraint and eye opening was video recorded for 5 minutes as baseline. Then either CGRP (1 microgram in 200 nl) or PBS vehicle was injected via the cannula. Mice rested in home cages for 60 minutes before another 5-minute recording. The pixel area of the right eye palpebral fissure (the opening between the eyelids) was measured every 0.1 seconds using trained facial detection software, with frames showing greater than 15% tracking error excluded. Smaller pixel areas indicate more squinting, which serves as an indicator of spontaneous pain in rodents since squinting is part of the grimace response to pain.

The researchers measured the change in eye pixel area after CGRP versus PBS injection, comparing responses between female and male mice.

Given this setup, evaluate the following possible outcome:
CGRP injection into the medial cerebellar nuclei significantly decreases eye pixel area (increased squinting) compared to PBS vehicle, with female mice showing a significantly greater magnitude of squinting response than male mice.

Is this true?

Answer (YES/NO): YES